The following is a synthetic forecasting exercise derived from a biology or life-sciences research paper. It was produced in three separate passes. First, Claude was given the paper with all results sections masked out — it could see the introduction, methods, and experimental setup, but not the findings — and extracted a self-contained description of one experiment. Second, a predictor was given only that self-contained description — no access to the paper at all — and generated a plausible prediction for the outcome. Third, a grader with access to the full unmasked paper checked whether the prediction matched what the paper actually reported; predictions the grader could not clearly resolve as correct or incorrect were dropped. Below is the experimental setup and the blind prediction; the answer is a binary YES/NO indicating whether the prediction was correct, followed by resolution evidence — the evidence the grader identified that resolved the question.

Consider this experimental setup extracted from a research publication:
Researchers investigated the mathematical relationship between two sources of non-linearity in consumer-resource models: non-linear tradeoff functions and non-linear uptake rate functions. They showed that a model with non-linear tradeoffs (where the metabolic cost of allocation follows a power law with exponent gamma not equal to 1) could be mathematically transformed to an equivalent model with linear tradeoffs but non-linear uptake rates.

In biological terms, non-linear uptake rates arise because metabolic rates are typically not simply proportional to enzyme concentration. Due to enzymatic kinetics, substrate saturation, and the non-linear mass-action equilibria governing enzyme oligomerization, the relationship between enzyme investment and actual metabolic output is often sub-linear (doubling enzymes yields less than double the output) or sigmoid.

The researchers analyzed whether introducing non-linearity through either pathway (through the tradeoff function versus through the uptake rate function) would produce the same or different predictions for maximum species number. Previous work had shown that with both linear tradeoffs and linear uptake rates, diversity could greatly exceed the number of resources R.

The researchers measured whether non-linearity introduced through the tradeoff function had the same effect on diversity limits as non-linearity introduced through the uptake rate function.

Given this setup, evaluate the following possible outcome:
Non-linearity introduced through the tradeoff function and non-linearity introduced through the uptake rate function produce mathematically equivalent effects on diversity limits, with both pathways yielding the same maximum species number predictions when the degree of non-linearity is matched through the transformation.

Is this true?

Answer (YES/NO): YES